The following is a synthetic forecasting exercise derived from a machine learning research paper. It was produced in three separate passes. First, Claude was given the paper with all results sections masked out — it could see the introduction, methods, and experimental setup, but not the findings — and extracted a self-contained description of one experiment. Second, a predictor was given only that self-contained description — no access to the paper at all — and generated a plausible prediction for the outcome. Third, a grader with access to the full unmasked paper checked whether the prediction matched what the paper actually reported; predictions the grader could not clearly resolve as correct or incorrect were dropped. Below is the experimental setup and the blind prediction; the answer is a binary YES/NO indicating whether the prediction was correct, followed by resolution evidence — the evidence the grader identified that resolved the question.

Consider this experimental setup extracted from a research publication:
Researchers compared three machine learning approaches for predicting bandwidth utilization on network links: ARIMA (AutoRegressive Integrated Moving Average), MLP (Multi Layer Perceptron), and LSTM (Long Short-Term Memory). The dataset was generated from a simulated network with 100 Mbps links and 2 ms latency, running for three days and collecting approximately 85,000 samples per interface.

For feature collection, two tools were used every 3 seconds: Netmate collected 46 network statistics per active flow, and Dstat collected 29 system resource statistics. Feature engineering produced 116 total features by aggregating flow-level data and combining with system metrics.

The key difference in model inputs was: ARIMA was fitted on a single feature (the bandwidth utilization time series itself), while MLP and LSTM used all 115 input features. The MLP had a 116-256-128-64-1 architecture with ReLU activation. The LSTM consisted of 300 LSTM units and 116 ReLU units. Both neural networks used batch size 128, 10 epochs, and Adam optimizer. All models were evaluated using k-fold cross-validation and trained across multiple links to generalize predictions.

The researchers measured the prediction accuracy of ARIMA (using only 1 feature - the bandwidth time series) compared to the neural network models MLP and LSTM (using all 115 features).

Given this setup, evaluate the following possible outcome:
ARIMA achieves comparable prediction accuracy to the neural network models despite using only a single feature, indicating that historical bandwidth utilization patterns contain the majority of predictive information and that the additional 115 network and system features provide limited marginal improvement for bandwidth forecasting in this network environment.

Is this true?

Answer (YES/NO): NO